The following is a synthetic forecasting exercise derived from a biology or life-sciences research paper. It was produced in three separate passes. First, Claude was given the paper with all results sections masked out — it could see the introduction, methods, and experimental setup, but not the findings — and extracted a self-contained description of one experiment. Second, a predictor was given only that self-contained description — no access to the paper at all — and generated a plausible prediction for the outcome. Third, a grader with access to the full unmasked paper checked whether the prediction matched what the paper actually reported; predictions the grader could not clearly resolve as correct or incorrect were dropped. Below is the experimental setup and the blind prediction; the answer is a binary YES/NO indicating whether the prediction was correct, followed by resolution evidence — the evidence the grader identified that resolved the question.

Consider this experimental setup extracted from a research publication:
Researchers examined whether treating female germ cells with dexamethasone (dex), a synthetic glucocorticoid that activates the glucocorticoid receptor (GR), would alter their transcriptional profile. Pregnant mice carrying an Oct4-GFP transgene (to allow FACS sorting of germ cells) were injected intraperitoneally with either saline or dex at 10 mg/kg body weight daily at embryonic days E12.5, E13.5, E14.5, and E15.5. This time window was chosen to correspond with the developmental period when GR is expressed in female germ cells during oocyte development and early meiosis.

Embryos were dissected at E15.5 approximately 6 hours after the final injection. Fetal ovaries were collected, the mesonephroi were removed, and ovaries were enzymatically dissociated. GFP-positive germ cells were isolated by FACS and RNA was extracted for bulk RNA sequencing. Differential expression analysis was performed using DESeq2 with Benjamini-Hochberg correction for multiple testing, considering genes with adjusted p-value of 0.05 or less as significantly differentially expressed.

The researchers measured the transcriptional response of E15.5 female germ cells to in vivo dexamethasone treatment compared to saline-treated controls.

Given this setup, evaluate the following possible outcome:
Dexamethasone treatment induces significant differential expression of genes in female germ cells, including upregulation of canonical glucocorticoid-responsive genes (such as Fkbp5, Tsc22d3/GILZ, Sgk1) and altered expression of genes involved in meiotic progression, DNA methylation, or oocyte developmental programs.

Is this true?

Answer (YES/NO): NO